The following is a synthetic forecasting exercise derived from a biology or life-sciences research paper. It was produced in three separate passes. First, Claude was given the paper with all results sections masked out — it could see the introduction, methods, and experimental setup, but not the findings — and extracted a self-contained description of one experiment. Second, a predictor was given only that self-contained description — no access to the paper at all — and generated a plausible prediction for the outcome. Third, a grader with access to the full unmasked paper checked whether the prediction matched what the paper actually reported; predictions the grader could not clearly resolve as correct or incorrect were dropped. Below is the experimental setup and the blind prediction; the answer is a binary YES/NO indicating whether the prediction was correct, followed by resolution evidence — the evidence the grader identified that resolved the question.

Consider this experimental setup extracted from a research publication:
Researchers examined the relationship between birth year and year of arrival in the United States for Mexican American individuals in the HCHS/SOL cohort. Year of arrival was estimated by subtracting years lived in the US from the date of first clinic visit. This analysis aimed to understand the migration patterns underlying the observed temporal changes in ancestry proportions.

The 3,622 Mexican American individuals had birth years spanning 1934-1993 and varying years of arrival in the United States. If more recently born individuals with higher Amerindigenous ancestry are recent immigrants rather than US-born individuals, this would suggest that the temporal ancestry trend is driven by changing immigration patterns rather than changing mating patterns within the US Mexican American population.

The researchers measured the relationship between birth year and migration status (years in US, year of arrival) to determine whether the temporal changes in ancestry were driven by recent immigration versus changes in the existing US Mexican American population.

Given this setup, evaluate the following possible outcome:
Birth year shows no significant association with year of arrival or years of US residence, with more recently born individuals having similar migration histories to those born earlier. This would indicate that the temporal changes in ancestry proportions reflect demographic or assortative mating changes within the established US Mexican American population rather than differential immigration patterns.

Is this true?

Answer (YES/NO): NO